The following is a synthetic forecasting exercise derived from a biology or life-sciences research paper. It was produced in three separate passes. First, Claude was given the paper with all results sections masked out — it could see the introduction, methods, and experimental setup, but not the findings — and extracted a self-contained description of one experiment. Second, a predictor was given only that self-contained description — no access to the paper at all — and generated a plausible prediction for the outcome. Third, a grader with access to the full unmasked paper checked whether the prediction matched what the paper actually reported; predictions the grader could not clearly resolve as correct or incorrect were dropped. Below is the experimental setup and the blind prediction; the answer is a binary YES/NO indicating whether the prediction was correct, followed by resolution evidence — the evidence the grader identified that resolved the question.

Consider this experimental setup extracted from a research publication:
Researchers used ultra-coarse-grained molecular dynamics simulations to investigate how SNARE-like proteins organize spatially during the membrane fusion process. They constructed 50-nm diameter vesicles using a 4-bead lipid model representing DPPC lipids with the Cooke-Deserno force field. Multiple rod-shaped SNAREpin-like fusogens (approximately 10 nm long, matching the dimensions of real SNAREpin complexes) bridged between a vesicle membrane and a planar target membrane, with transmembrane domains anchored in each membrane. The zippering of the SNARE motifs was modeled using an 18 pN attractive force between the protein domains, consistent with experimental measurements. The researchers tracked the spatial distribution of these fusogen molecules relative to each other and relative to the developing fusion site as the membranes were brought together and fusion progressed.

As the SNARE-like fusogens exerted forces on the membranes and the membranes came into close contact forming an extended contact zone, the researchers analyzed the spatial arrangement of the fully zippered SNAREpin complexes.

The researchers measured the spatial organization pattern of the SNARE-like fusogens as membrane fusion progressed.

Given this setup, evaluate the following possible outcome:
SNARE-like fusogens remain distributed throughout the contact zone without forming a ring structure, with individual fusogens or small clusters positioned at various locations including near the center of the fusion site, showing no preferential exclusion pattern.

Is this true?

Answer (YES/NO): NO